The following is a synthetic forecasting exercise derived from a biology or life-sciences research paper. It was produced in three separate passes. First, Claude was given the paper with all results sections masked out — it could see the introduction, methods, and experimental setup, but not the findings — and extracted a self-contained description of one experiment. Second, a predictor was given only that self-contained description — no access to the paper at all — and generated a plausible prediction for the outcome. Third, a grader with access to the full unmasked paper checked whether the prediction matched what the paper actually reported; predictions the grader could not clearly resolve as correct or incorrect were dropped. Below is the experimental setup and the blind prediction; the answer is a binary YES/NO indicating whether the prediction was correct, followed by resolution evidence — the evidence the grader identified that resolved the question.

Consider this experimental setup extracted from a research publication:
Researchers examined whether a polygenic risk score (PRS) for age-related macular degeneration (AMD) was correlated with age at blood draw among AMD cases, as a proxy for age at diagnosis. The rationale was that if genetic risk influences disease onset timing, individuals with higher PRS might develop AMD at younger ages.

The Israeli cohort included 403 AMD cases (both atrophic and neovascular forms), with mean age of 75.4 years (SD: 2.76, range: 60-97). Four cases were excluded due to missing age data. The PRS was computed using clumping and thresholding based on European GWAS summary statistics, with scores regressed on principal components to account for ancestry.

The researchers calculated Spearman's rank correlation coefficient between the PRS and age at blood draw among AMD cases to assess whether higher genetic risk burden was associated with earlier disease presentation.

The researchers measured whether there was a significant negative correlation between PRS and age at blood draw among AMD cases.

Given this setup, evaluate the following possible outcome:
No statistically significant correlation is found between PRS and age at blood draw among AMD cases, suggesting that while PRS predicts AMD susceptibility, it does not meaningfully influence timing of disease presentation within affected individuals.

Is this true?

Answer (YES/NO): NO